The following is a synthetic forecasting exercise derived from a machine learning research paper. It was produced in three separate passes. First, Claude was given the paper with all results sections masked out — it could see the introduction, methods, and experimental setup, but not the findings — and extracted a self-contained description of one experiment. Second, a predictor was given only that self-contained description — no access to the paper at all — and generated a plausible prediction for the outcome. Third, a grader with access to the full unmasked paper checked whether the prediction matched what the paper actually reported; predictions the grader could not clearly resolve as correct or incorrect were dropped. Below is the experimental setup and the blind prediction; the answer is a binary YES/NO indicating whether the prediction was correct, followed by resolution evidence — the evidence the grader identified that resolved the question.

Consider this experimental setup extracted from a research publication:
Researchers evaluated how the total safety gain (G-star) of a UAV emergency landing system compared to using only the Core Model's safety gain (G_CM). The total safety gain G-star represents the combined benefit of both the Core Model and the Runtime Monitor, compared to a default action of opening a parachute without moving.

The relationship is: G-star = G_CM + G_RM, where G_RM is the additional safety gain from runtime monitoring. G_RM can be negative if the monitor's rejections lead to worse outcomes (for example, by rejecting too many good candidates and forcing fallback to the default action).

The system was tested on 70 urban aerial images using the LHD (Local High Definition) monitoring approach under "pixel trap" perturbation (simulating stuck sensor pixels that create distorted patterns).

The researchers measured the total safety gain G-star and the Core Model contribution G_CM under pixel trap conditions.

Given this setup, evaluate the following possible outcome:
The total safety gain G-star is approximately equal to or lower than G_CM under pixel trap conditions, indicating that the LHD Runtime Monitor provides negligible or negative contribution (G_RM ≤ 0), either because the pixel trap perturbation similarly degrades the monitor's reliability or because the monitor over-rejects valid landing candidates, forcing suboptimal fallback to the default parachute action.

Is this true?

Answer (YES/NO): NO